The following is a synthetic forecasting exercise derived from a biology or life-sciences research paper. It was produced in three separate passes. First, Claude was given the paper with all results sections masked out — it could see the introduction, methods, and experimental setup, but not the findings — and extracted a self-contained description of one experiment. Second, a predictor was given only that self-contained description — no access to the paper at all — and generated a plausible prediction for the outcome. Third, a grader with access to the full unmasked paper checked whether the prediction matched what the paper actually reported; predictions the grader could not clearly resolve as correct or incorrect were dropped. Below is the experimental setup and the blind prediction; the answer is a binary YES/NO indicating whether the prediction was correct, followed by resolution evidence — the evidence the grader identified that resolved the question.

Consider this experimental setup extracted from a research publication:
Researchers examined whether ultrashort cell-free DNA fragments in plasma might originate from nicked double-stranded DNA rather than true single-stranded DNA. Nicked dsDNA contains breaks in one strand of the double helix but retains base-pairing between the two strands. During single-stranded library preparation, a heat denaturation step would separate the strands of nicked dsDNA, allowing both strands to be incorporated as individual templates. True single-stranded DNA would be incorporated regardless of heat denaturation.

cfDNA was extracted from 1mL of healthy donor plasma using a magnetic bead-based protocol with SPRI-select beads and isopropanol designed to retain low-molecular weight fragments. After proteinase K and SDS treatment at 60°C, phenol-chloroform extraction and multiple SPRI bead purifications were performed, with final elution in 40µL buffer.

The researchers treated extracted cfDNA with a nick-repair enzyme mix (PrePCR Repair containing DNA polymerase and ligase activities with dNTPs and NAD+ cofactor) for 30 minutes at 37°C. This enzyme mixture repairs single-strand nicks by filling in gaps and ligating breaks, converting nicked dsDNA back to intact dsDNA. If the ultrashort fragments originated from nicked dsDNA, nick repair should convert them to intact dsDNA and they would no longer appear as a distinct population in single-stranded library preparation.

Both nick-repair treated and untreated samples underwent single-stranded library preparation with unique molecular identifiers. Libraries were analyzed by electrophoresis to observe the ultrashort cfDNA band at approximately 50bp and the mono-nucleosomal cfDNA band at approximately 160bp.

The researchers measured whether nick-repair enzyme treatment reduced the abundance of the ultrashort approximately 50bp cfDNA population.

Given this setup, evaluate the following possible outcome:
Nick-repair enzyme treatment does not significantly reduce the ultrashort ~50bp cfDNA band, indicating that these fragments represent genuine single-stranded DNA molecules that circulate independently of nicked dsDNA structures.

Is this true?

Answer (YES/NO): YES